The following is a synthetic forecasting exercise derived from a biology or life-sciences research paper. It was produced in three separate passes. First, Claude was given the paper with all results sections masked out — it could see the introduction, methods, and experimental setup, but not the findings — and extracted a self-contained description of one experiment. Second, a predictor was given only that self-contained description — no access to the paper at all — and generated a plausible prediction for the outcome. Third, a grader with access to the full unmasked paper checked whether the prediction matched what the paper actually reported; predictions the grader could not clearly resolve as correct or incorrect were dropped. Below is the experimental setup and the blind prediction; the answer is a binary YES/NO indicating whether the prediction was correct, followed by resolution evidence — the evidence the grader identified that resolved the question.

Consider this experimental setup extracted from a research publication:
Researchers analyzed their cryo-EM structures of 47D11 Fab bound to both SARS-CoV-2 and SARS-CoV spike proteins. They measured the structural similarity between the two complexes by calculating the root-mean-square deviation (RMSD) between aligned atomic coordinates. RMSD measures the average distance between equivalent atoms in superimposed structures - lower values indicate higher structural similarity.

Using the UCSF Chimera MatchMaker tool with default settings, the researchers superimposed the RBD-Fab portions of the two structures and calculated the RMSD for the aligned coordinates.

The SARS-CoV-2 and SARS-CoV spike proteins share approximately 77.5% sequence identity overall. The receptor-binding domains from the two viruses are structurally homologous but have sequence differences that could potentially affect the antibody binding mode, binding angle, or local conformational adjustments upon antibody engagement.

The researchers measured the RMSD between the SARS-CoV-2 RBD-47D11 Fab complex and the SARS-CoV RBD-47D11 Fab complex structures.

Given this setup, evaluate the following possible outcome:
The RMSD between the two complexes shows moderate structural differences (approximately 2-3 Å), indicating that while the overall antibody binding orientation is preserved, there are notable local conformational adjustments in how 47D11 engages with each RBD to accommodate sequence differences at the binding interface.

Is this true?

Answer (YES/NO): NO